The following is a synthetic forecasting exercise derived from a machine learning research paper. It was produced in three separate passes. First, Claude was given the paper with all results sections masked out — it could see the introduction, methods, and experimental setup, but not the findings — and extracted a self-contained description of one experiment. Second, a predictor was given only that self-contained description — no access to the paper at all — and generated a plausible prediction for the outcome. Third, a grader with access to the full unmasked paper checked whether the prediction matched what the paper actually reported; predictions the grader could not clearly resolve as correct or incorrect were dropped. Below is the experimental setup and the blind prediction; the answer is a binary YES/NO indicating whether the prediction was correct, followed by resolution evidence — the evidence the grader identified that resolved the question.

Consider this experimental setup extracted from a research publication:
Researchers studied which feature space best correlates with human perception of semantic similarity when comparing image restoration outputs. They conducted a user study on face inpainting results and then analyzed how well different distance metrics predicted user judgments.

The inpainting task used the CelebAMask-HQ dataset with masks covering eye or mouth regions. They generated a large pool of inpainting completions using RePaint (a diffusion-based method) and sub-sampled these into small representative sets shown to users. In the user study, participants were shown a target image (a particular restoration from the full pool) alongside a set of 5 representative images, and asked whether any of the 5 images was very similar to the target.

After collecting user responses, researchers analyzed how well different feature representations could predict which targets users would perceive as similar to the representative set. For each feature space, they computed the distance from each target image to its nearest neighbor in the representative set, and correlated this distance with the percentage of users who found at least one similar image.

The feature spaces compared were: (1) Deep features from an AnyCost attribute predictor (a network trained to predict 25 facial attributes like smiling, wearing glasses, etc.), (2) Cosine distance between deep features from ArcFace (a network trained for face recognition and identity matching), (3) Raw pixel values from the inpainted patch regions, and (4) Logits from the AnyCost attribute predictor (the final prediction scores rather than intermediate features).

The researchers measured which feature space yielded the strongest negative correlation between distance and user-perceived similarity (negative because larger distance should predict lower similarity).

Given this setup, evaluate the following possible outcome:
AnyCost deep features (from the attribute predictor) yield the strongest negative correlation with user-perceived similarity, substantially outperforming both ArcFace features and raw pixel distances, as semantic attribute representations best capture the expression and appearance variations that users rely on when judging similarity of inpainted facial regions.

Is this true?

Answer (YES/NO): YES